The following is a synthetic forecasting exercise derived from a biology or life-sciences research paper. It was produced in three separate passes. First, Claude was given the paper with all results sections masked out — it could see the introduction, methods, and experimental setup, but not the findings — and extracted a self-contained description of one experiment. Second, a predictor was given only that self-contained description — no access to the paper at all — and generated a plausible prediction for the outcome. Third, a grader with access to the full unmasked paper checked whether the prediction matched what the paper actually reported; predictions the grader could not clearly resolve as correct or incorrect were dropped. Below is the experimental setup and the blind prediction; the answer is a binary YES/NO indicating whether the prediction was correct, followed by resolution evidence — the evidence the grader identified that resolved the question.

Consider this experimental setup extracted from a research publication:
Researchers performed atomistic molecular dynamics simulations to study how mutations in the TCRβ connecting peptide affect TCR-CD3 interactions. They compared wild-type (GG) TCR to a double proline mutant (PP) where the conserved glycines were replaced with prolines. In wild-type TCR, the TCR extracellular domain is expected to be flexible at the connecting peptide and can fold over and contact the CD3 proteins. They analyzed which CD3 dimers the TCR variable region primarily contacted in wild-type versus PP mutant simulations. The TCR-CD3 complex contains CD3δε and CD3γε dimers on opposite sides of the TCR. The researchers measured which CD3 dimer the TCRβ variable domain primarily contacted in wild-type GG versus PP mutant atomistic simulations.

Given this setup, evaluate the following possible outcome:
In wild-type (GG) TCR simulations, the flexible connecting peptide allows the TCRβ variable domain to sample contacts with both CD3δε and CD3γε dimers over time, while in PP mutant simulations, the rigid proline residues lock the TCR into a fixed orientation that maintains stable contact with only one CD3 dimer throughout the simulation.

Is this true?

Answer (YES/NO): NO